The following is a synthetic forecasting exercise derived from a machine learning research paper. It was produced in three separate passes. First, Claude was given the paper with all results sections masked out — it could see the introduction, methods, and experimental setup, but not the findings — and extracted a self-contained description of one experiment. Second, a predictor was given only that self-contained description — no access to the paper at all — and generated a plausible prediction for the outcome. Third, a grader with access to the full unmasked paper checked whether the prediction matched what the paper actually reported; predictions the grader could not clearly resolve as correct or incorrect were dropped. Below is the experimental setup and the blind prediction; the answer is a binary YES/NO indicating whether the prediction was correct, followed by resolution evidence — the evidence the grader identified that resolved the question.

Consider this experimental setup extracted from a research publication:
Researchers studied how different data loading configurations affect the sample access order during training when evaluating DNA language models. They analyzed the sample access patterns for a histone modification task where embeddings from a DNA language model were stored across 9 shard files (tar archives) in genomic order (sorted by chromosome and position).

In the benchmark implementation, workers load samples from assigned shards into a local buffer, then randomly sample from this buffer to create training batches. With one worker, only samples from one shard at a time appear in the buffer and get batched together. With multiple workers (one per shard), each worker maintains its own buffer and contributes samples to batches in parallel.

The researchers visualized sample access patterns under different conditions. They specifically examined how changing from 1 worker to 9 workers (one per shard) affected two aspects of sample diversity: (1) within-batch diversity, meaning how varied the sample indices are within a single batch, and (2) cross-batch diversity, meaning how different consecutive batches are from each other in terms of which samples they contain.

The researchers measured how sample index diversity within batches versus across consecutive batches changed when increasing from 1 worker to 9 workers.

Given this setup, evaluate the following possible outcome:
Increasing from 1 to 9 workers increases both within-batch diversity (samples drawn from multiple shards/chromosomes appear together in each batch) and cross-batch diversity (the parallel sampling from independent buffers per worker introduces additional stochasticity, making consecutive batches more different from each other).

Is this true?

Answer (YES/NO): NO